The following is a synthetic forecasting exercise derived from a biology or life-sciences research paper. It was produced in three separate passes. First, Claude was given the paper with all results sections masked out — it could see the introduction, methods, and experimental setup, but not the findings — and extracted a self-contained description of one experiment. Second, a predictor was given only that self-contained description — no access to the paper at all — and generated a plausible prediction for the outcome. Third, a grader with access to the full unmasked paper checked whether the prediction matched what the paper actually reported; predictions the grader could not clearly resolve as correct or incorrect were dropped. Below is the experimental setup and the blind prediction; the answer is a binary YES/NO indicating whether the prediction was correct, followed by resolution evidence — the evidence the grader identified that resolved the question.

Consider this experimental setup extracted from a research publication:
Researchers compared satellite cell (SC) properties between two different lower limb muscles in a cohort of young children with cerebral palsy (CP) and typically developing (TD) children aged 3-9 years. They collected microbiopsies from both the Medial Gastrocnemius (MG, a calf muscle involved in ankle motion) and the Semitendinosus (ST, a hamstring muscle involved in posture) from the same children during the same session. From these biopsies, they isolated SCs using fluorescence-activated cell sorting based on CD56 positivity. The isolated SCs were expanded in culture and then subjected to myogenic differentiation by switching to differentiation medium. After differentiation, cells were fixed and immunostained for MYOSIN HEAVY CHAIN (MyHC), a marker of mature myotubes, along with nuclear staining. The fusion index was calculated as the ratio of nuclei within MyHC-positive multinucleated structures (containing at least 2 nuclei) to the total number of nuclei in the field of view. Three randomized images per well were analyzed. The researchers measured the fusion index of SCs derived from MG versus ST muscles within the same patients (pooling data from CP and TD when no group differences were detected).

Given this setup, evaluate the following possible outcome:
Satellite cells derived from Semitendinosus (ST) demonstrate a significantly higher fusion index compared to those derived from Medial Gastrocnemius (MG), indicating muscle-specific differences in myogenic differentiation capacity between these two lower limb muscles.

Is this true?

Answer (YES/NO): NO